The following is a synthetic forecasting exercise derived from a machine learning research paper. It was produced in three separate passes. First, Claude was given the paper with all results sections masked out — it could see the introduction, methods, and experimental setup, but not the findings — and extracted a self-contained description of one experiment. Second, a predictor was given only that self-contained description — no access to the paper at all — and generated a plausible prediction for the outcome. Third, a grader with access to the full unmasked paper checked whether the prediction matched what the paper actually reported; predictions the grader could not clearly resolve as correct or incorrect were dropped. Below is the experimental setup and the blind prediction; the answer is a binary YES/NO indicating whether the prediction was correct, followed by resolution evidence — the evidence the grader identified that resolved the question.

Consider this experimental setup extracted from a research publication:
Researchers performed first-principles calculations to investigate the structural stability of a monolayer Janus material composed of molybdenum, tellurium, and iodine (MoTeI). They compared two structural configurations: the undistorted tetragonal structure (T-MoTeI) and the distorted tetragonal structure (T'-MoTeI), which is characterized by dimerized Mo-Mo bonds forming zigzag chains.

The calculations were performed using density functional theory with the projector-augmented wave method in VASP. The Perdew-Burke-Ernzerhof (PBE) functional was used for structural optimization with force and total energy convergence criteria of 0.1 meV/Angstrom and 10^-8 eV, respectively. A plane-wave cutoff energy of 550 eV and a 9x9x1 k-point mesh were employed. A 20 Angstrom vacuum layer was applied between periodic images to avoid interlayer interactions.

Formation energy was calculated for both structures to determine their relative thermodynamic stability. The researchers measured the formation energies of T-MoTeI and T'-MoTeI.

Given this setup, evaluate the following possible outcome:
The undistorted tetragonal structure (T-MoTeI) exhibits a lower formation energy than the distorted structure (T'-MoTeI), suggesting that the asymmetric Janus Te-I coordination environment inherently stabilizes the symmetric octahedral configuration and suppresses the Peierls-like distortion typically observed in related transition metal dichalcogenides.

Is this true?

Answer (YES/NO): NO